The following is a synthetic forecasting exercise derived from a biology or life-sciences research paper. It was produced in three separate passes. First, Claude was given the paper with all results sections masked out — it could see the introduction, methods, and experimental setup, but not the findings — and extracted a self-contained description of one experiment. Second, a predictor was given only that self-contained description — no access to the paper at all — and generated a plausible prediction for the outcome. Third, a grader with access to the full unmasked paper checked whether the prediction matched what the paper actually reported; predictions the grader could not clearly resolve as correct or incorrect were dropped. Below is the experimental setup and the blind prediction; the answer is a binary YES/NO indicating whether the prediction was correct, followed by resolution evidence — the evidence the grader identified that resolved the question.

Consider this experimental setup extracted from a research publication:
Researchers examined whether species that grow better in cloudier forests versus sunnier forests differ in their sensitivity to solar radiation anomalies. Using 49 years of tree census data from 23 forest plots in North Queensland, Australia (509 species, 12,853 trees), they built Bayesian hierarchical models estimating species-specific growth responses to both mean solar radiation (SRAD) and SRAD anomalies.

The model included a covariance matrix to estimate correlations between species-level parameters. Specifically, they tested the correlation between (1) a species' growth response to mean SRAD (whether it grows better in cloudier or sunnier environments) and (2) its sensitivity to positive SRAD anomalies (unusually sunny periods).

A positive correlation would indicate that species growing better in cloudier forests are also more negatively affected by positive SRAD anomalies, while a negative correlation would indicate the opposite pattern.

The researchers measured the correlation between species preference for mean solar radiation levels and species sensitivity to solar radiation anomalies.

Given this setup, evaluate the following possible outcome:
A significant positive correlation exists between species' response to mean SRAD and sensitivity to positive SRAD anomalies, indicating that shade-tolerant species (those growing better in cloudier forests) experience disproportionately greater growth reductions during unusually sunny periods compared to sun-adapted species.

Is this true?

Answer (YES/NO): YES